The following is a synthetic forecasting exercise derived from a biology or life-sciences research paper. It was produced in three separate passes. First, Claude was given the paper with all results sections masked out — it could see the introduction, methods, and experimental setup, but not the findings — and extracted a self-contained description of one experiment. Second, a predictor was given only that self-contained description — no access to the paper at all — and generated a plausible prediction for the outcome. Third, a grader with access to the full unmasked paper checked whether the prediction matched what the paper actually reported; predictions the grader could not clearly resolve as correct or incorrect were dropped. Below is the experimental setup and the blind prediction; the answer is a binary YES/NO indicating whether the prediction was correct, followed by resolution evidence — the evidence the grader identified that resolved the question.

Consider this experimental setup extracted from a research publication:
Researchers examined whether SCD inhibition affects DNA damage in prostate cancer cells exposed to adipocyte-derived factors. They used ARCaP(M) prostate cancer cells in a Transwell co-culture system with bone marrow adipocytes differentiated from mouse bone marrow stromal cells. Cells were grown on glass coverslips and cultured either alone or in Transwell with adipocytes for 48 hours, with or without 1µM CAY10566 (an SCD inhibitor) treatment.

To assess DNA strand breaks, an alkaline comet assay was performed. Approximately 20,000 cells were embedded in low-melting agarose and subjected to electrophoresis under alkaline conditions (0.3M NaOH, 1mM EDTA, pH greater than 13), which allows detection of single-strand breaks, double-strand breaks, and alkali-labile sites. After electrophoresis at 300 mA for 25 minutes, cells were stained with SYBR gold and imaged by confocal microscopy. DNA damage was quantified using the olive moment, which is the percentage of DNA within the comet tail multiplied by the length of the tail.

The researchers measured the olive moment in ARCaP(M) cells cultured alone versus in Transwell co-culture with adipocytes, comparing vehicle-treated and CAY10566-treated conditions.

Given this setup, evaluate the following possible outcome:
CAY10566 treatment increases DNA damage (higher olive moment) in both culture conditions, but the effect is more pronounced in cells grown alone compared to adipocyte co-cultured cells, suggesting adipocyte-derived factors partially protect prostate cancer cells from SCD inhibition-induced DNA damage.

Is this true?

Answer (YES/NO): NO